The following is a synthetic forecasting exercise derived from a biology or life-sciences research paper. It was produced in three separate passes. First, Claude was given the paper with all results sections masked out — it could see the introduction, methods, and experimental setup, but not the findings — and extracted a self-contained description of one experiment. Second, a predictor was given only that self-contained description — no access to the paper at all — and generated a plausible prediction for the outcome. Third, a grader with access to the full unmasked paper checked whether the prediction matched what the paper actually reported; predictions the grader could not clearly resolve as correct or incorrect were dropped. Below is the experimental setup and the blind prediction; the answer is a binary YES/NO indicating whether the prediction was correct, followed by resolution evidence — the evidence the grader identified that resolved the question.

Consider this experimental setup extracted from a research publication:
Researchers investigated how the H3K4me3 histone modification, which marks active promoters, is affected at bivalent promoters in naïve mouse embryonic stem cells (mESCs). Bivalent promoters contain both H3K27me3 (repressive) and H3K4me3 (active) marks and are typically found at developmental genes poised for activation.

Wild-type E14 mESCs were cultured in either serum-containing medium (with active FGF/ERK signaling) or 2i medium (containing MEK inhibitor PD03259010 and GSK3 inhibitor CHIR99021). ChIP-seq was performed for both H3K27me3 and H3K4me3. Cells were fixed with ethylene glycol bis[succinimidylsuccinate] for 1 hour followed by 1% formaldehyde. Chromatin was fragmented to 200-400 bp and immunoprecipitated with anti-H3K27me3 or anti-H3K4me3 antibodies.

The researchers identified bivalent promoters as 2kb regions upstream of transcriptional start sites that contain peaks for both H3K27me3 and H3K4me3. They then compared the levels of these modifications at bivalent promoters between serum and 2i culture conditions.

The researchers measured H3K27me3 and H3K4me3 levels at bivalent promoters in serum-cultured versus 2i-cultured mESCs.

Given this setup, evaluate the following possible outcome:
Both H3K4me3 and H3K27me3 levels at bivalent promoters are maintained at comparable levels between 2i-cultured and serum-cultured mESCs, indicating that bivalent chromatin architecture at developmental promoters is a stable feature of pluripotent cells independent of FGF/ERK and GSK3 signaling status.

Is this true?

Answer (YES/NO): NO